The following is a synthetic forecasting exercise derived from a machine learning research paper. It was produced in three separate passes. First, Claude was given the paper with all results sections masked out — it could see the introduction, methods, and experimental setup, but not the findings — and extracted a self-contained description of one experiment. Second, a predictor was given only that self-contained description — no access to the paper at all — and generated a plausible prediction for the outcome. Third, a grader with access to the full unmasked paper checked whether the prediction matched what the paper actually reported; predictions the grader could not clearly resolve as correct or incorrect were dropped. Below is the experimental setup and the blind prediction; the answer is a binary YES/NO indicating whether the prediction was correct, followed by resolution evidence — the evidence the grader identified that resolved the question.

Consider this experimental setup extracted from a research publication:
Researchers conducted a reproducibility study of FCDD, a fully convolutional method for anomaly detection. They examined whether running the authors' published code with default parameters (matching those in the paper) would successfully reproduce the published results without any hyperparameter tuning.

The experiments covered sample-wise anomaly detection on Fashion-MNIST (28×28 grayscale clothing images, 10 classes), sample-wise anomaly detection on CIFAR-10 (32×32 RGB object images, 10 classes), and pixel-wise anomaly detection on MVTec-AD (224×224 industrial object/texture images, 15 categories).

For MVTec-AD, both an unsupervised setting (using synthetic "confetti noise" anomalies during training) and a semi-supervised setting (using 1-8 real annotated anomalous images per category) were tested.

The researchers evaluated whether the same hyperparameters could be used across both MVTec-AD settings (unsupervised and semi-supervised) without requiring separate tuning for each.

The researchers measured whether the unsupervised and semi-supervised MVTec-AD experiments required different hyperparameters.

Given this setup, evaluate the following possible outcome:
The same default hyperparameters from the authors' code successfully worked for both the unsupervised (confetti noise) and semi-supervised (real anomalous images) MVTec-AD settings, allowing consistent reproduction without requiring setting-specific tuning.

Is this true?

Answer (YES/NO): YES